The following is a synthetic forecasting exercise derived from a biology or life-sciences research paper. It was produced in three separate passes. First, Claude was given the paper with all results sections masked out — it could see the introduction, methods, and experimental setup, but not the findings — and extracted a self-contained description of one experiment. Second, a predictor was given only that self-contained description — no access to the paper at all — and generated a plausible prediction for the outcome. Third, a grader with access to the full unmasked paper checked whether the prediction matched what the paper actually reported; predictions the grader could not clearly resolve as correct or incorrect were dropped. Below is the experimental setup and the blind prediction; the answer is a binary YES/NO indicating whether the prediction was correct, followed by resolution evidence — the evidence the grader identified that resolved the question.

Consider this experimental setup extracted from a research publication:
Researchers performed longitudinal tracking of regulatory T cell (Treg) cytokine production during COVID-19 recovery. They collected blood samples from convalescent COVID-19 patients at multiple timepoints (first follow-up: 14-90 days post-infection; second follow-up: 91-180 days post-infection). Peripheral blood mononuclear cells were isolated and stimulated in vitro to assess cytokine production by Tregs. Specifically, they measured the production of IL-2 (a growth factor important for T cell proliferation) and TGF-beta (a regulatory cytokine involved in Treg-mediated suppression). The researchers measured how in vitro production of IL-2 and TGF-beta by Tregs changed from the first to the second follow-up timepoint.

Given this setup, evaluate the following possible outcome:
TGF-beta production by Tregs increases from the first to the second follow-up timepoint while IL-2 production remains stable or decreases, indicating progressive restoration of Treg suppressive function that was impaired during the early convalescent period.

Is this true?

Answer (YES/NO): NO